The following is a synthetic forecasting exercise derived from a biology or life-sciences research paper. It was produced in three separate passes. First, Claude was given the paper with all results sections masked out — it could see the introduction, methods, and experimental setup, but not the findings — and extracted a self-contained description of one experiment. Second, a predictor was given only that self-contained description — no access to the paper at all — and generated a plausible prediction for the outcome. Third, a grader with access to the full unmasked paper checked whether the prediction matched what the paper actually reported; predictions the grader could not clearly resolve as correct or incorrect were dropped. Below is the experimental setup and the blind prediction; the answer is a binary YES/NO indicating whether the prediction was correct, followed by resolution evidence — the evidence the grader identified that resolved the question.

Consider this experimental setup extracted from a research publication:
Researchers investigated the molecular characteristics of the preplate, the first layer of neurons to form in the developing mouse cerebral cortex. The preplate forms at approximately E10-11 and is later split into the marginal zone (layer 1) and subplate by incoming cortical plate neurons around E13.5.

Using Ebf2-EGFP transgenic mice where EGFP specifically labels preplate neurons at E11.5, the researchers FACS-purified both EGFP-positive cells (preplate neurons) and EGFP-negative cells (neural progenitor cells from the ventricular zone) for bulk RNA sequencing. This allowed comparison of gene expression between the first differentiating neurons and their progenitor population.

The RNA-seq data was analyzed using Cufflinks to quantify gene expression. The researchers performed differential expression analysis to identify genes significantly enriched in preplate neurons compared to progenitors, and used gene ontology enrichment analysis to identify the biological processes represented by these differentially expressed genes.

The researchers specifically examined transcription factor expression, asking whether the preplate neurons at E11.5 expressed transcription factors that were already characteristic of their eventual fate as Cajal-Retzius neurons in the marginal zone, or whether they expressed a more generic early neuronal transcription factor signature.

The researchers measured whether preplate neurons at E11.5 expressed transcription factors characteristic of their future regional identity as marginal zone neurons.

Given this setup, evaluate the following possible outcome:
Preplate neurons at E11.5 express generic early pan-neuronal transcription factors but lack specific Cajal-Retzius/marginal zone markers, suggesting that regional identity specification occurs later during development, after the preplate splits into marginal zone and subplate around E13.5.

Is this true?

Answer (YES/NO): NO